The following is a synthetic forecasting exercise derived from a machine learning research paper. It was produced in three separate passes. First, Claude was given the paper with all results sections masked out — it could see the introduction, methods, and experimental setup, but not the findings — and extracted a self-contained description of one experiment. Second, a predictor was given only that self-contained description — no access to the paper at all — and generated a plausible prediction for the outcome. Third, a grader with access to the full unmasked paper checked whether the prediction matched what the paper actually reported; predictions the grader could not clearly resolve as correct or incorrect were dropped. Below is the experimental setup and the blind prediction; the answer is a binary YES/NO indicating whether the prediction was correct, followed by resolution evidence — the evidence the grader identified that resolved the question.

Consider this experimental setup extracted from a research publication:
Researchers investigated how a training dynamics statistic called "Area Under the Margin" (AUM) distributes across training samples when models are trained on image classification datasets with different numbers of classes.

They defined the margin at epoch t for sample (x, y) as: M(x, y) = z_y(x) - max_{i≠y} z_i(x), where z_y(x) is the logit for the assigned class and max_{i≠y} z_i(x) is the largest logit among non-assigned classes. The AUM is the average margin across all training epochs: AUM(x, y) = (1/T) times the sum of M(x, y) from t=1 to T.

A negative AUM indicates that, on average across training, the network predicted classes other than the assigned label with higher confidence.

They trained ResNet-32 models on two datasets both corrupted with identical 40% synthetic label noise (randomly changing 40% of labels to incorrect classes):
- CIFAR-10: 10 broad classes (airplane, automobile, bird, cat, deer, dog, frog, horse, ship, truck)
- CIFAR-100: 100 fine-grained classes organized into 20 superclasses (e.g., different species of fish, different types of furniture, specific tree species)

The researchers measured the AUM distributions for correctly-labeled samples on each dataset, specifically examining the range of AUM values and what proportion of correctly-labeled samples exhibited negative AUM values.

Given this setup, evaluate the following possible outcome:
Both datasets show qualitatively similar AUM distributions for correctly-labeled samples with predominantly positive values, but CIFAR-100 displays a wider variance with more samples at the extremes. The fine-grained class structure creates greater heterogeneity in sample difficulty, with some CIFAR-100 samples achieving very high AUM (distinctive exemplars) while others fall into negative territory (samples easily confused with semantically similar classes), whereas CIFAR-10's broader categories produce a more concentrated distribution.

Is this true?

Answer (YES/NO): NO